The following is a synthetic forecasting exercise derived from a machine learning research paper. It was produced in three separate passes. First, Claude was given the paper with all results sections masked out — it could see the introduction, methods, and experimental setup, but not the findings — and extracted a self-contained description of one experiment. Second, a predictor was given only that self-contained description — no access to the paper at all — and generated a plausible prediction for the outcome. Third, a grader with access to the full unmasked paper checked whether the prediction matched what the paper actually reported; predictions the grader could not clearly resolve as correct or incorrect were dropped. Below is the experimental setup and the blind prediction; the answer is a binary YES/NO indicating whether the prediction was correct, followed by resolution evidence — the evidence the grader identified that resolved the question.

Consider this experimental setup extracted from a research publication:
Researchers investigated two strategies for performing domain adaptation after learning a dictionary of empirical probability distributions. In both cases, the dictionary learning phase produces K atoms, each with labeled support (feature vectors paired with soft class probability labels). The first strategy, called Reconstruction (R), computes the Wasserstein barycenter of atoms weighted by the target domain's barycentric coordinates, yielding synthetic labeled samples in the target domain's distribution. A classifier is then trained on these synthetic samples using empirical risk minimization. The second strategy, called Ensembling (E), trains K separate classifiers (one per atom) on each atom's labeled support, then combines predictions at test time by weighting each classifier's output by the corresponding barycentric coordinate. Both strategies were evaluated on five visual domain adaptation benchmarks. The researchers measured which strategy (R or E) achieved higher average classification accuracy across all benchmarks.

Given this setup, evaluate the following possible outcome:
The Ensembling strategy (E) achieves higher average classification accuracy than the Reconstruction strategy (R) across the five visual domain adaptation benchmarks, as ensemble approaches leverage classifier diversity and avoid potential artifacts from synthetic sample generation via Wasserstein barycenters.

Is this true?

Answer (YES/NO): NO